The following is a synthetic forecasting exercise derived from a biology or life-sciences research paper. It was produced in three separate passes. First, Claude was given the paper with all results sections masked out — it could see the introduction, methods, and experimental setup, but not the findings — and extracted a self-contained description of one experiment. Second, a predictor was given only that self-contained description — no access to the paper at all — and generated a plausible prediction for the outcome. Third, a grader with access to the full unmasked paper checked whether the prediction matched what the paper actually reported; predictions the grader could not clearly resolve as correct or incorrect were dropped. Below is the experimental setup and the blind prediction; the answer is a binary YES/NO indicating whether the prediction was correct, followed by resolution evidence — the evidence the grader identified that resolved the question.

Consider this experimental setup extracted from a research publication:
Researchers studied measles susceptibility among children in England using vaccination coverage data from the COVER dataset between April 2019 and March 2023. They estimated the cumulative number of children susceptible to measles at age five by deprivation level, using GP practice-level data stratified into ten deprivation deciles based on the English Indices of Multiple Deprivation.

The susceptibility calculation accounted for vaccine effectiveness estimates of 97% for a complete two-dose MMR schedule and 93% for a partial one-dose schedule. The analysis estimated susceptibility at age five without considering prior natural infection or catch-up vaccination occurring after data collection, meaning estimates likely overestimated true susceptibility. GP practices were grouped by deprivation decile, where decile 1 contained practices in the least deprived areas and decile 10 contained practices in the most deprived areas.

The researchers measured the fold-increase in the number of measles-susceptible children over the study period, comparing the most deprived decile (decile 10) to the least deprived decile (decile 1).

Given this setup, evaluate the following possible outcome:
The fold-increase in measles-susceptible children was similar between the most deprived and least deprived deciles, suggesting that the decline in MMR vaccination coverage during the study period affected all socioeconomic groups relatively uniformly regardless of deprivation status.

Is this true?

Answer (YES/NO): NO